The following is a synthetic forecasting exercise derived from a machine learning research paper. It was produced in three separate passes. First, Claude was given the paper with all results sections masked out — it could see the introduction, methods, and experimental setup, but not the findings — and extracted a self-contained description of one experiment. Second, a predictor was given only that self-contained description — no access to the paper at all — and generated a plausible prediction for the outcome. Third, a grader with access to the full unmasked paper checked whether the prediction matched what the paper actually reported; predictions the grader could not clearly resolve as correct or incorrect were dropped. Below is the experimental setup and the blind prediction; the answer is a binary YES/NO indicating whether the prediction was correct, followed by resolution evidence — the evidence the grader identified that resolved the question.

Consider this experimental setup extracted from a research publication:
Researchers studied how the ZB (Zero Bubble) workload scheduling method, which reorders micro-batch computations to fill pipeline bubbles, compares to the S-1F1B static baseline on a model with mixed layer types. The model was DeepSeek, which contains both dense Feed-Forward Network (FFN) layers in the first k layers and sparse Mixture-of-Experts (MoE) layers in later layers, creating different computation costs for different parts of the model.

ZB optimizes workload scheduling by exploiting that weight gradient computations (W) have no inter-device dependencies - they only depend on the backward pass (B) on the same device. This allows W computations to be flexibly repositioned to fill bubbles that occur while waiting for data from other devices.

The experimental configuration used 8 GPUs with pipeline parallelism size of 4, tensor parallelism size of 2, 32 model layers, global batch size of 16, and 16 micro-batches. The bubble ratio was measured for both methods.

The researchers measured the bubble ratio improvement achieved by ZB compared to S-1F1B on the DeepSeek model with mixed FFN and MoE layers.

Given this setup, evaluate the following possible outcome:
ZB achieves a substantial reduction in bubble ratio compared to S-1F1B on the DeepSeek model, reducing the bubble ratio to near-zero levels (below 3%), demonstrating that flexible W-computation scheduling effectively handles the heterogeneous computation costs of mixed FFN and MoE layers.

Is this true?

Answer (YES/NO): NO